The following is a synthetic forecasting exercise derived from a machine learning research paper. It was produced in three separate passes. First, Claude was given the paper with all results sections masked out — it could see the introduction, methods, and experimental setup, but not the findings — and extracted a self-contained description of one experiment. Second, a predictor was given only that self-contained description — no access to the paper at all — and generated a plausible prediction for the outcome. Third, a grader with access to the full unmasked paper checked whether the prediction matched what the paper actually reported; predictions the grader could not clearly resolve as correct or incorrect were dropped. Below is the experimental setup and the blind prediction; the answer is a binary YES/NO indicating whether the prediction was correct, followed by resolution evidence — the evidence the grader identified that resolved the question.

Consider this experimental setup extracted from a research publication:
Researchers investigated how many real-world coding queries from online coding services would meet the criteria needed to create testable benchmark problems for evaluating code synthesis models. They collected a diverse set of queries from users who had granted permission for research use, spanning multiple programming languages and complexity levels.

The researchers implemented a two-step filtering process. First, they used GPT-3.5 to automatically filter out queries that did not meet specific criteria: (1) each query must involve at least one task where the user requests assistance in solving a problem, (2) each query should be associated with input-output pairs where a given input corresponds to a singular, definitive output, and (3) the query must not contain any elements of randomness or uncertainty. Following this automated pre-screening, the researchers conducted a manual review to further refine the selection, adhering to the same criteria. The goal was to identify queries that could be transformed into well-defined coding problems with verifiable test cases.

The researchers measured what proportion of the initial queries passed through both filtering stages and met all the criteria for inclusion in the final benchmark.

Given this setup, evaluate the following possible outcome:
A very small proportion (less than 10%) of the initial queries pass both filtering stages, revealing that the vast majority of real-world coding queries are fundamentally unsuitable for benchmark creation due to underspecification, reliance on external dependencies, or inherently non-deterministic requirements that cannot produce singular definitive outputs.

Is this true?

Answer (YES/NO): NO